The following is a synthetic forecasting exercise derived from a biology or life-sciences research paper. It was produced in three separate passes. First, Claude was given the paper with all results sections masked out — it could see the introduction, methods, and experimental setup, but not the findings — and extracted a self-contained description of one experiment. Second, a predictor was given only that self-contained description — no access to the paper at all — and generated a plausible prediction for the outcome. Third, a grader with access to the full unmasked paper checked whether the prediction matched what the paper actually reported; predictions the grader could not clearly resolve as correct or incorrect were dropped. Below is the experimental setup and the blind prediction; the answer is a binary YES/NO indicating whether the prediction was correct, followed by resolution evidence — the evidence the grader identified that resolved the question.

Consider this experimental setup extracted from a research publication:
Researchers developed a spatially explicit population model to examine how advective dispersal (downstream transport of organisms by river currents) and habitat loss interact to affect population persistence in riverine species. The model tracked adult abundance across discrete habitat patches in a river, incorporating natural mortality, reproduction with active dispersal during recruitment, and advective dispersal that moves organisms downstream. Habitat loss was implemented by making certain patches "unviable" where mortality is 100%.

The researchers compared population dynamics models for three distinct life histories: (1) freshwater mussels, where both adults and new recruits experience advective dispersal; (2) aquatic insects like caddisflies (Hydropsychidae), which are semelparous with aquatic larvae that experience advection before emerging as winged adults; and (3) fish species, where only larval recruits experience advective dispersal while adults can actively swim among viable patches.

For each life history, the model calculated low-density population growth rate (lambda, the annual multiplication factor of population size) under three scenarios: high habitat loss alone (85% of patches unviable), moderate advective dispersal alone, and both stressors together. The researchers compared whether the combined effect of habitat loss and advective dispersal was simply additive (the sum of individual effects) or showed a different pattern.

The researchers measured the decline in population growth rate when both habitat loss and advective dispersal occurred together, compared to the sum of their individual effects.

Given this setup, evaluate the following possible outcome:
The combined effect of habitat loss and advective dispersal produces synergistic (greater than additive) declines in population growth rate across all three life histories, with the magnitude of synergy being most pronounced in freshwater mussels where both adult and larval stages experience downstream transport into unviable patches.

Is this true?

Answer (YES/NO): NO